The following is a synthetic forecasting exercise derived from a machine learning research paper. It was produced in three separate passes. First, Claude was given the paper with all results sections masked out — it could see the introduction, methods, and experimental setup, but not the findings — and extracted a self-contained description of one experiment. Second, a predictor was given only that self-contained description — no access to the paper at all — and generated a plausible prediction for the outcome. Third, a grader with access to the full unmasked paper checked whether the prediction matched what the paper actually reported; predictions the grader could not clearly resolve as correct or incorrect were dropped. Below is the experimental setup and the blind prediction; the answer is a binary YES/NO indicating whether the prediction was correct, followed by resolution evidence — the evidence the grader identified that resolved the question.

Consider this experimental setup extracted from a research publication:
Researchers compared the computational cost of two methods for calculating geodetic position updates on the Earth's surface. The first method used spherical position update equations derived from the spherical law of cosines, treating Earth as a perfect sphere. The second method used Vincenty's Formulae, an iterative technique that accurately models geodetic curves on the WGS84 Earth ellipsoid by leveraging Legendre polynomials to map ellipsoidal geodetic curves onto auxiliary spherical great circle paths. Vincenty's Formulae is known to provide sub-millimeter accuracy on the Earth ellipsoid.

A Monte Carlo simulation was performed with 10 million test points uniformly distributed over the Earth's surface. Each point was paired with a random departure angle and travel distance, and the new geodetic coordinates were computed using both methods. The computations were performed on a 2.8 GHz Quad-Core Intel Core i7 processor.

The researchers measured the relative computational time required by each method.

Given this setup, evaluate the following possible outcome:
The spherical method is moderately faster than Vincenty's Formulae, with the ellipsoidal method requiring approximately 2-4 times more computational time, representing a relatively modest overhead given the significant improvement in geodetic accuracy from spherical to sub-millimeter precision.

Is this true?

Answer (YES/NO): YES